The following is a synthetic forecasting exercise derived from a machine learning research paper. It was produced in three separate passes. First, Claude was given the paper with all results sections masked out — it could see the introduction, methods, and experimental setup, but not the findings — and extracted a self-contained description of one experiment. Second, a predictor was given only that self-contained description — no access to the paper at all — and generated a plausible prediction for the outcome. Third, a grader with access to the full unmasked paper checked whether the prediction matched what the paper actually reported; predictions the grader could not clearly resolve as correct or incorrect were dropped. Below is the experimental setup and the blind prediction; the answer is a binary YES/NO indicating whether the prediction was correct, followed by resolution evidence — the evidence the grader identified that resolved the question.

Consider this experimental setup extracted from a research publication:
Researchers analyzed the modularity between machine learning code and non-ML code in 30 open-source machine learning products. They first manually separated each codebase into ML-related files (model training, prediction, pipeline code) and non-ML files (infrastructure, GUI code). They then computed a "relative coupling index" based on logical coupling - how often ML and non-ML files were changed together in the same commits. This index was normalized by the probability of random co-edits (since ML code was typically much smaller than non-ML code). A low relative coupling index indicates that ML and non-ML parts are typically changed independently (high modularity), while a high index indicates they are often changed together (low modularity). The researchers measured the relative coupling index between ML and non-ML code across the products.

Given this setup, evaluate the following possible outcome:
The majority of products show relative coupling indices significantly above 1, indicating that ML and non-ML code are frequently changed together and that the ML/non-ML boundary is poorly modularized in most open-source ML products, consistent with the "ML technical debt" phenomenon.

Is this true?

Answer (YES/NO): NO